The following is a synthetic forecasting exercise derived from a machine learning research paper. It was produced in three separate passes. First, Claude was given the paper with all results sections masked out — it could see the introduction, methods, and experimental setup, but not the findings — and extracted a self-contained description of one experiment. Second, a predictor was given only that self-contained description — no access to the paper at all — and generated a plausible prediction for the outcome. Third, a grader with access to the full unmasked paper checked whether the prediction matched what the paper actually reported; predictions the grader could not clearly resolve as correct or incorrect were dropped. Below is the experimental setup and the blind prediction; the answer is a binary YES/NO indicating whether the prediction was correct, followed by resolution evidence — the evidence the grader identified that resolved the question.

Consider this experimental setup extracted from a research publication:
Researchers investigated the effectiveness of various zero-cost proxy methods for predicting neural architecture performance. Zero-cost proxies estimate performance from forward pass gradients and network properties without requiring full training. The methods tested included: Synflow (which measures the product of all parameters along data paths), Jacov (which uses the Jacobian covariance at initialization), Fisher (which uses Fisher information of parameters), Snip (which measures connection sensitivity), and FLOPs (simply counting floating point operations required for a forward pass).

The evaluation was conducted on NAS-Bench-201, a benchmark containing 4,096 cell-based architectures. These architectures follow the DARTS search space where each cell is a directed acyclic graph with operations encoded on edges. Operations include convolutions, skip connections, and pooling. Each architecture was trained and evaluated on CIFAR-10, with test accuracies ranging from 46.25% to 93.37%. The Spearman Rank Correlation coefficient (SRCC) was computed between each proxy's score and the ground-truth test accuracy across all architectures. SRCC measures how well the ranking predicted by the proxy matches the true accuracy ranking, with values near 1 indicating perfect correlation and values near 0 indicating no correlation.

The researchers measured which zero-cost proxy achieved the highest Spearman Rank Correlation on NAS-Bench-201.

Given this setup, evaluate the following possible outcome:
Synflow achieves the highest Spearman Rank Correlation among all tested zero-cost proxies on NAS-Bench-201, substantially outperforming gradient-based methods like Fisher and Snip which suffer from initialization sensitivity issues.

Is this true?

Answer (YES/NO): NO